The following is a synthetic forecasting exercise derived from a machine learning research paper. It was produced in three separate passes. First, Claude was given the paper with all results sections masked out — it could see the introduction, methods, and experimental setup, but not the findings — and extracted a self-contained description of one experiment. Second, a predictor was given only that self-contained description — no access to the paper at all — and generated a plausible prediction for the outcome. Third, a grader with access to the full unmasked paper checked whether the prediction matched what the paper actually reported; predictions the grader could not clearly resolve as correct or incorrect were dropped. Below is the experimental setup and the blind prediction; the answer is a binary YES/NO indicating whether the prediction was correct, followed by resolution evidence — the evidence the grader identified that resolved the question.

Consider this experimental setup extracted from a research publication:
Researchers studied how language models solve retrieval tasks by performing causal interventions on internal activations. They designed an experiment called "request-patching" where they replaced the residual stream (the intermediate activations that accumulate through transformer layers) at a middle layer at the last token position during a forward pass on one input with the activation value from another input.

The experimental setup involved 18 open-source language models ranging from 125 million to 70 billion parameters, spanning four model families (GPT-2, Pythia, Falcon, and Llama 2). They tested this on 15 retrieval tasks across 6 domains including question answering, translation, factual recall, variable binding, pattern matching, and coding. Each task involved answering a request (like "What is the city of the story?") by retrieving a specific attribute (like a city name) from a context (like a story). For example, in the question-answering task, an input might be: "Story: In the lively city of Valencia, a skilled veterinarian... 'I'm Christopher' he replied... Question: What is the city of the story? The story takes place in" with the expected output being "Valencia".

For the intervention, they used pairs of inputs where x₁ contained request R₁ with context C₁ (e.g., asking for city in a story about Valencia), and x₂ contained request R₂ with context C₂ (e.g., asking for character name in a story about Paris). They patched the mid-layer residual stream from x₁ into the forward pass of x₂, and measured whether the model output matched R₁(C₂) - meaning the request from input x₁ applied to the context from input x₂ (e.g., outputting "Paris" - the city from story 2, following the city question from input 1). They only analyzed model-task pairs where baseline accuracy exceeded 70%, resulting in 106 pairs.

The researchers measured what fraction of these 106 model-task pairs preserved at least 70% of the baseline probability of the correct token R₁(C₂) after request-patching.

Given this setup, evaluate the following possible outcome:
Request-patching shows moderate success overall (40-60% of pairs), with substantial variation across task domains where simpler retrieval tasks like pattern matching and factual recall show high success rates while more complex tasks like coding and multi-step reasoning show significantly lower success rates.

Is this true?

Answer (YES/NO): NO